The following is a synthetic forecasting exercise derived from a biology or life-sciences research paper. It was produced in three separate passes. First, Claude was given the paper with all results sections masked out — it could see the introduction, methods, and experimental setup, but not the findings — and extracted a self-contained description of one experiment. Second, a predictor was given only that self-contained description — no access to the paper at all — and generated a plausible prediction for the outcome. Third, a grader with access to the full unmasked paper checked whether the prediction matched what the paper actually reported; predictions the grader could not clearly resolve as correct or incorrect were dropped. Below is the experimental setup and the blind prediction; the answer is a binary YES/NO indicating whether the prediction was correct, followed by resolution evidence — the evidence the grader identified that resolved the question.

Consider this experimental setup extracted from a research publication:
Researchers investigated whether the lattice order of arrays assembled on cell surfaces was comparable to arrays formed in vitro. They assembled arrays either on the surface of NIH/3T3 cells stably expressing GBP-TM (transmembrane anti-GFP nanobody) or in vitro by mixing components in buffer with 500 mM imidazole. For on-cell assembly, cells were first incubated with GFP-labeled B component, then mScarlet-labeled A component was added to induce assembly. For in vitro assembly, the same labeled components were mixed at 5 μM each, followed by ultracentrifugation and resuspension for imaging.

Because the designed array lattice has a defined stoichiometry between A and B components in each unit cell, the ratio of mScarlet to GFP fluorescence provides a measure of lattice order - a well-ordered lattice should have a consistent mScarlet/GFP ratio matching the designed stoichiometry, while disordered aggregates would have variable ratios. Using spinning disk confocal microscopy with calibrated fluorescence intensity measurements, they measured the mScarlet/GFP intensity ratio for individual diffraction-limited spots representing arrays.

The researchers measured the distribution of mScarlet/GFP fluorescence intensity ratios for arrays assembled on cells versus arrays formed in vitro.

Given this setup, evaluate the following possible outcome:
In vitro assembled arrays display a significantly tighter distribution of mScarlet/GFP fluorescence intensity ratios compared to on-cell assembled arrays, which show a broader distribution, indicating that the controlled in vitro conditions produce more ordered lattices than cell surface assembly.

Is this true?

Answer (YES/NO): NO